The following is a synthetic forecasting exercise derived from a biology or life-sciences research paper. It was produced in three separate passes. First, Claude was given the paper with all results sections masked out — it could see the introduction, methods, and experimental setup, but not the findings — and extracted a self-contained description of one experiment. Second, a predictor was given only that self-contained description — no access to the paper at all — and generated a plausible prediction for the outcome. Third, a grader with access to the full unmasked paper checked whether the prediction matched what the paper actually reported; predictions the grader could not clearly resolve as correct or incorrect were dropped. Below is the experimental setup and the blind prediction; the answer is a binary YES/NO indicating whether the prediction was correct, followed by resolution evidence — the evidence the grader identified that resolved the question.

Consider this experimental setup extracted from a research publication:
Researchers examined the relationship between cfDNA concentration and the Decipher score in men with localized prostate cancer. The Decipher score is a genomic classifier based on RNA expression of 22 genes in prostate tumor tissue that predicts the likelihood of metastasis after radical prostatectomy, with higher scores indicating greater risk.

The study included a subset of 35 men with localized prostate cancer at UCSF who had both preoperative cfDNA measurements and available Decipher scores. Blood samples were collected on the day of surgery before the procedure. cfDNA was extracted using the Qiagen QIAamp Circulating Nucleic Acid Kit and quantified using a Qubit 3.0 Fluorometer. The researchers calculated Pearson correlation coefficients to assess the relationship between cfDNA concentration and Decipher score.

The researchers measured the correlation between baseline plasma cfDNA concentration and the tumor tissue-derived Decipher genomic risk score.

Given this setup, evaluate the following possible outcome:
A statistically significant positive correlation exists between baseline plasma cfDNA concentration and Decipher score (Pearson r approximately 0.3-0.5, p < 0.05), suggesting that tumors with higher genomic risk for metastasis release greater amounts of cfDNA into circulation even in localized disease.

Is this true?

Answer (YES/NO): NO